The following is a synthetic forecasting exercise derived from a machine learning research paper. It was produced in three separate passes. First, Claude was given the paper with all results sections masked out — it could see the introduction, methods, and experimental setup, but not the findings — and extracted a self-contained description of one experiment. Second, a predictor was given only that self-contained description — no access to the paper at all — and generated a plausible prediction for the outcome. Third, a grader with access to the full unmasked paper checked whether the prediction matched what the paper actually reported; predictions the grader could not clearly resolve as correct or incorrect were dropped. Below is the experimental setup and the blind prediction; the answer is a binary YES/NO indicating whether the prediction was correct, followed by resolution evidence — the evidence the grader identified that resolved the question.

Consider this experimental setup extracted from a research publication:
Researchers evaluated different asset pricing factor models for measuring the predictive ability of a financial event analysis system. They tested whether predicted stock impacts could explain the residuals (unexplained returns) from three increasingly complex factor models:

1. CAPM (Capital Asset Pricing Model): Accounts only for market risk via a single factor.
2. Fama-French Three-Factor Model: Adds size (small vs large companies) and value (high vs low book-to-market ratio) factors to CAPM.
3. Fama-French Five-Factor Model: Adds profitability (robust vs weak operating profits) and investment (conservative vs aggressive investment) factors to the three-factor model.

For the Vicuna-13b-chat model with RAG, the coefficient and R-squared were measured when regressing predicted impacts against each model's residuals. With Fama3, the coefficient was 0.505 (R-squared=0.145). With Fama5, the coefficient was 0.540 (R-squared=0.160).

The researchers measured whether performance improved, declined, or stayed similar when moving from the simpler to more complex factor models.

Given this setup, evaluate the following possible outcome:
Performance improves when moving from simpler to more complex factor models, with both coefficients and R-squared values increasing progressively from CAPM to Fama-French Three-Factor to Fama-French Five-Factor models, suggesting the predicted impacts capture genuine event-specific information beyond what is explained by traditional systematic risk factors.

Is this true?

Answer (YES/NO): NO